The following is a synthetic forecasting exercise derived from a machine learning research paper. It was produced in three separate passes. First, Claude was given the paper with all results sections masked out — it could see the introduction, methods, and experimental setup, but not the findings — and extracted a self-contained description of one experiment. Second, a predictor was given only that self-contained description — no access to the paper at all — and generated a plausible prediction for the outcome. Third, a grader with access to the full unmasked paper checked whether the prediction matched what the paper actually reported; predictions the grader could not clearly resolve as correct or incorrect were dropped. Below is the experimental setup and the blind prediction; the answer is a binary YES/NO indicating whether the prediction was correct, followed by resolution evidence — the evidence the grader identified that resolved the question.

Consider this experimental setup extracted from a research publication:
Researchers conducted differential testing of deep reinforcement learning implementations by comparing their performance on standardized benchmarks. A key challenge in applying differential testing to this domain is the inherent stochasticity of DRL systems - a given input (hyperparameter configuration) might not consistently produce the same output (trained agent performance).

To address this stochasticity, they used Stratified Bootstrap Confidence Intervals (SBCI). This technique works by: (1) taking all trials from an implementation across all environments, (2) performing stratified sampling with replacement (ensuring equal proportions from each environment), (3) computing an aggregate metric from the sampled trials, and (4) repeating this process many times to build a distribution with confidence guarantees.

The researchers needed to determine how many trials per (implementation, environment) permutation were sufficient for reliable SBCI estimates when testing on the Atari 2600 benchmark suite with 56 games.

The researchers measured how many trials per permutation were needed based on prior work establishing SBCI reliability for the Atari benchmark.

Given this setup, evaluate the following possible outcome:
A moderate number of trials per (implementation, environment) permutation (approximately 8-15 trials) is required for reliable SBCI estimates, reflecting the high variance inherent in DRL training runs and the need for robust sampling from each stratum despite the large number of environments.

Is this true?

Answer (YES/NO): NO